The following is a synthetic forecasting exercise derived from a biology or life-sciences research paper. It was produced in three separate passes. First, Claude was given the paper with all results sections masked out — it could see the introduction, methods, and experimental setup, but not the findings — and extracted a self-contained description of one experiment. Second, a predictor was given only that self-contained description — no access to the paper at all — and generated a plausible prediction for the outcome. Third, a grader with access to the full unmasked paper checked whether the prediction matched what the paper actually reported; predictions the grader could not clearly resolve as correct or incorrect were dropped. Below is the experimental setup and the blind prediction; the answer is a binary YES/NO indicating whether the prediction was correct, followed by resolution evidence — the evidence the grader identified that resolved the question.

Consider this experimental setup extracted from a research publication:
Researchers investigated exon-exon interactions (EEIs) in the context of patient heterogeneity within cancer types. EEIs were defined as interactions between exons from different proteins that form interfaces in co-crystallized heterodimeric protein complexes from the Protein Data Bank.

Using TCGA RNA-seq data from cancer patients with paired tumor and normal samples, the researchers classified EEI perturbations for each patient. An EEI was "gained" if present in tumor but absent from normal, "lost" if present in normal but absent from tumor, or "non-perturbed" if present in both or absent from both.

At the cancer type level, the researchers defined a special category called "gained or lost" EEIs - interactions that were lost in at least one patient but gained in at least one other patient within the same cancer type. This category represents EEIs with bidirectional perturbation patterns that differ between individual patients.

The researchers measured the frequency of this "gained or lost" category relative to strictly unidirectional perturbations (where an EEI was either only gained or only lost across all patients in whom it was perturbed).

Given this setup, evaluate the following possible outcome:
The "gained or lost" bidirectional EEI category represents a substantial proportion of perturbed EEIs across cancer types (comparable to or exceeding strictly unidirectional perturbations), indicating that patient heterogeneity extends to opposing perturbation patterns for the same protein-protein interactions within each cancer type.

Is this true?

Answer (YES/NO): YES